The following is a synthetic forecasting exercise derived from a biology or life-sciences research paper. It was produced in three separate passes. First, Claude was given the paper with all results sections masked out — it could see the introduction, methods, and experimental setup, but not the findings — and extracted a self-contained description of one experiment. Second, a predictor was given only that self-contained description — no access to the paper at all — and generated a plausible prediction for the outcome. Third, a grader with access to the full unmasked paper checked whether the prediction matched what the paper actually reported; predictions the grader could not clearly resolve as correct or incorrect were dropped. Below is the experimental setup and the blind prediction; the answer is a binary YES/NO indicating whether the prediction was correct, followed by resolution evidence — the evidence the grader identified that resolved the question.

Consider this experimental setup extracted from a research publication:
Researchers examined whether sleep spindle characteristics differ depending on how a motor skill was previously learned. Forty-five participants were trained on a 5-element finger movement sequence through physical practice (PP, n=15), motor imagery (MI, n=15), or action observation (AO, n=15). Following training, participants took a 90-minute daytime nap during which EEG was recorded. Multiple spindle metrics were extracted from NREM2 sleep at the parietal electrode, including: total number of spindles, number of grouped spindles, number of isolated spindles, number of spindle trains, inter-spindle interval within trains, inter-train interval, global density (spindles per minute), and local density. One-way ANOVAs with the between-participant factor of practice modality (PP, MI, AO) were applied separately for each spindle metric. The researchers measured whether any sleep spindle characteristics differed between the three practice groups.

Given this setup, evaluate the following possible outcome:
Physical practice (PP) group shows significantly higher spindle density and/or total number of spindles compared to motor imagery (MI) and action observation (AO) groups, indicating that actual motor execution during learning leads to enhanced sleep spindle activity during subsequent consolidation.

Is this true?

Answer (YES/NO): NO